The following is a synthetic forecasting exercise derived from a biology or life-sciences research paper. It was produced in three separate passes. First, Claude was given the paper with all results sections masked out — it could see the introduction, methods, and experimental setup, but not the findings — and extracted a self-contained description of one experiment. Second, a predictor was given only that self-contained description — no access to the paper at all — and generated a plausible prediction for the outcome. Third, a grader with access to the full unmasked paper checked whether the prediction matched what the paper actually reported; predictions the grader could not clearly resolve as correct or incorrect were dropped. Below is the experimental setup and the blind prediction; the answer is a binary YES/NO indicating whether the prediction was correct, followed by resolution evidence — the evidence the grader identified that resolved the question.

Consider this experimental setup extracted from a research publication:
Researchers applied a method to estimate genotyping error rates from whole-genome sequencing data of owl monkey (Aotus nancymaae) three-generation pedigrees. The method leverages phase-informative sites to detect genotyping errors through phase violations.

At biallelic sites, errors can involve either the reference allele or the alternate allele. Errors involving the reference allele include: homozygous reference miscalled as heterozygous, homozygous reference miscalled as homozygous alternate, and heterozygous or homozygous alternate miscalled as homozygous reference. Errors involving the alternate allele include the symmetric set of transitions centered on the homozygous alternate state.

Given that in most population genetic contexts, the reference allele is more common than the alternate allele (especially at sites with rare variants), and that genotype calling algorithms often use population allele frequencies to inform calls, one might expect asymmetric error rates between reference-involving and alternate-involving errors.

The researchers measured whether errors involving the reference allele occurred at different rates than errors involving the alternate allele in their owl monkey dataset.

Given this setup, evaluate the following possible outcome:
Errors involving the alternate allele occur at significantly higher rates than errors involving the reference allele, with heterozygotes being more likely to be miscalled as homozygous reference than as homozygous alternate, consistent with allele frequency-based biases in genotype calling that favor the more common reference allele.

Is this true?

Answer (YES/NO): NO